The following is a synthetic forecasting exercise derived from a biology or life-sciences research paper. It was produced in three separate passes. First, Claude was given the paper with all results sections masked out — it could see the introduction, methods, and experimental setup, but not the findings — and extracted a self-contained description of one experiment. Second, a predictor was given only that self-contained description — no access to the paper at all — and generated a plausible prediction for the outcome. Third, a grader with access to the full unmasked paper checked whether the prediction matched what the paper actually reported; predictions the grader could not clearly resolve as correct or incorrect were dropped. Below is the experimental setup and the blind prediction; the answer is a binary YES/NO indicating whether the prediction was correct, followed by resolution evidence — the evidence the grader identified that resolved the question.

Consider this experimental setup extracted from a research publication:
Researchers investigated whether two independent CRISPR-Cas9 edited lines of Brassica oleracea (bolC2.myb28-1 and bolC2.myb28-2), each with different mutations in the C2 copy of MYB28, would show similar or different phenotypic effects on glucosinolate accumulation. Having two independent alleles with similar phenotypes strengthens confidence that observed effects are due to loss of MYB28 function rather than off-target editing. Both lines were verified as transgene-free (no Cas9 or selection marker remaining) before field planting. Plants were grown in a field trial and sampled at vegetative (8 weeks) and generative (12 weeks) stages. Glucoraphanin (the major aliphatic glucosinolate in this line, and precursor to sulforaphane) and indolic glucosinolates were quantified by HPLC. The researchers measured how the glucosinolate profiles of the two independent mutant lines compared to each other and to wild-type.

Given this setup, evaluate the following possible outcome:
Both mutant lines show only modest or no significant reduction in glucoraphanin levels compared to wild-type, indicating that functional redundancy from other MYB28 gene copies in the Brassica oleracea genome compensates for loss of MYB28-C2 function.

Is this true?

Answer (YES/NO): NO